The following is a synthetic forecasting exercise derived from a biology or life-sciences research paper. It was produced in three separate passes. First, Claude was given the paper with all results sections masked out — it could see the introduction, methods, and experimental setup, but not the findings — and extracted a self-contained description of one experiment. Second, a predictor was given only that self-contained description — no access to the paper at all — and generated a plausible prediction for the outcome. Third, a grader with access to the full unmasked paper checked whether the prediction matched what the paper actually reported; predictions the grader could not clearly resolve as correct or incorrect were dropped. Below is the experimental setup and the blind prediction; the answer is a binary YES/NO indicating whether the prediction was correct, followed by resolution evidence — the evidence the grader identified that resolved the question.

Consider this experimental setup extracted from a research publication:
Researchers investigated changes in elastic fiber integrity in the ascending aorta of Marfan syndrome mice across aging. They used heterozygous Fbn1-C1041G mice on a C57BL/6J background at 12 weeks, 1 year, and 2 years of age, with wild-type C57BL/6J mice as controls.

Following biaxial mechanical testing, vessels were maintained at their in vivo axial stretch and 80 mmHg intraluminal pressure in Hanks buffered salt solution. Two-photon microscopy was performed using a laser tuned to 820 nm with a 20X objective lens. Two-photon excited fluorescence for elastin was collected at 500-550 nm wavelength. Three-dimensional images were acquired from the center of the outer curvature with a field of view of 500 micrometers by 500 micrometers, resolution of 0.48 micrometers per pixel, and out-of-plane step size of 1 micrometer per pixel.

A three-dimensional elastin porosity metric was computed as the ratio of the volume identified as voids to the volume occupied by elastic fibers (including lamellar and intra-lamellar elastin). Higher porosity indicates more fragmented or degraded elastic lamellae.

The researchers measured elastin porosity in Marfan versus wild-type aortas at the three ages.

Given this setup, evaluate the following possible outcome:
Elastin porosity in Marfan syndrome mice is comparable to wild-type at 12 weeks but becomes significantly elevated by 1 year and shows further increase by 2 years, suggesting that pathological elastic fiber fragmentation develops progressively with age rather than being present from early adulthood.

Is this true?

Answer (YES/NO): NO